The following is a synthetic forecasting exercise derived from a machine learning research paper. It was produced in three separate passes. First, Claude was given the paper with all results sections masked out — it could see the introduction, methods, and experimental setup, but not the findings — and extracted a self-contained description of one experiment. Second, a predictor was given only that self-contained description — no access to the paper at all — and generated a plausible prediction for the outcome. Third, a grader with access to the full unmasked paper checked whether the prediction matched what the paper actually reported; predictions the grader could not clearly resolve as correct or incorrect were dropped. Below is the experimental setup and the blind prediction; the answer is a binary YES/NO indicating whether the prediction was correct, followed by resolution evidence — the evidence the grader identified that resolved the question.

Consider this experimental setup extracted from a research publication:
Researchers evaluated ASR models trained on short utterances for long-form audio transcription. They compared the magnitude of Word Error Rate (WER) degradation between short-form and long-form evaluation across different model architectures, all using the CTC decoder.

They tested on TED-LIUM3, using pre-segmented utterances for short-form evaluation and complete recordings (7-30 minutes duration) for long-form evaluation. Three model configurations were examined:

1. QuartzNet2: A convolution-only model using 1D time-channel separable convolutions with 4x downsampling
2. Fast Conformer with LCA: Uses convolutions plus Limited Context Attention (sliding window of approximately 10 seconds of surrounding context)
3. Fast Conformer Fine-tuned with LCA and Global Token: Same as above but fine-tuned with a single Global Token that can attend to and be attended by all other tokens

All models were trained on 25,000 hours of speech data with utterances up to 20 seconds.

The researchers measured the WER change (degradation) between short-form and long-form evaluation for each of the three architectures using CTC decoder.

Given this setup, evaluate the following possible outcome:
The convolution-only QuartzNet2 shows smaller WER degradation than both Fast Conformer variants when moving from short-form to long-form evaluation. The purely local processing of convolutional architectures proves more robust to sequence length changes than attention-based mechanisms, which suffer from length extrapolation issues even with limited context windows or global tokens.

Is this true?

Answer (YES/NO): YES